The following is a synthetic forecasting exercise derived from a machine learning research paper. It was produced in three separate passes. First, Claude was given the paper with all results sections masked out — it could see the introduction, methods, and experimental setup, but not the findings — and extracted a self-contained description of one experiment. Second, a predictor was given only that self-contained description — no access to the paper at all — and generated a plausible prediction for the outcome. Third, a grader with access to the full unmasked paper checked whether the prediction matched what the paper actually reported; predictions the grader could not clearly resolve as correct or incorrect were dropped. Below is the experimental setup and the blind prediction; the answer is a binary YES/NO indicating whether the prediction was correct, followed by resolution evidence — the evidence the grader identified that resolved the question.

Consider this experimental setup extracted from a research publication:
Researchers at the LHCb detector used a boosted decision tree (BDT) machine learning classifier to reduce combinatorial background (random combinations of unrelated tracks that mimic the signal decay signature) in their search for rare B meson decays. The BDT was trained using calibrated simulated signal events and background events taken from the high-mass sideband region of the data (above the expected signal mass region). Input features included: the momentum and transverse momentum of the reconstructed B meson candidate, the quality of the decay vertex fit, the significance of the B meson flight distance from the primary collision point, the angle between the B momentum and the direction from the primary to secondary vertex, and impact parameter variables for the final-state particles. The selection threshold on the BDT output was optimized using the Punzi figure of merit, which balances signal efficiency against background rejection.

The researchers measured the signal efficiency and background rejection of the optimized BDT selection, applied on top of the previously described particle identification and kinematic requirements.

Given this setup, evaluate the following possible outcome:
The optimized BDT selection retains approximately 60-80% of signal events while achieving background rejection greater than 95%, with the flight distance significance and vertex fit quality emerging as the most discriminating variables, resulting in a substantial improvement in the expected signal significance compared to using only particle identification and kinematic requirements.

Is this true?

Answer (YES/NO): NO